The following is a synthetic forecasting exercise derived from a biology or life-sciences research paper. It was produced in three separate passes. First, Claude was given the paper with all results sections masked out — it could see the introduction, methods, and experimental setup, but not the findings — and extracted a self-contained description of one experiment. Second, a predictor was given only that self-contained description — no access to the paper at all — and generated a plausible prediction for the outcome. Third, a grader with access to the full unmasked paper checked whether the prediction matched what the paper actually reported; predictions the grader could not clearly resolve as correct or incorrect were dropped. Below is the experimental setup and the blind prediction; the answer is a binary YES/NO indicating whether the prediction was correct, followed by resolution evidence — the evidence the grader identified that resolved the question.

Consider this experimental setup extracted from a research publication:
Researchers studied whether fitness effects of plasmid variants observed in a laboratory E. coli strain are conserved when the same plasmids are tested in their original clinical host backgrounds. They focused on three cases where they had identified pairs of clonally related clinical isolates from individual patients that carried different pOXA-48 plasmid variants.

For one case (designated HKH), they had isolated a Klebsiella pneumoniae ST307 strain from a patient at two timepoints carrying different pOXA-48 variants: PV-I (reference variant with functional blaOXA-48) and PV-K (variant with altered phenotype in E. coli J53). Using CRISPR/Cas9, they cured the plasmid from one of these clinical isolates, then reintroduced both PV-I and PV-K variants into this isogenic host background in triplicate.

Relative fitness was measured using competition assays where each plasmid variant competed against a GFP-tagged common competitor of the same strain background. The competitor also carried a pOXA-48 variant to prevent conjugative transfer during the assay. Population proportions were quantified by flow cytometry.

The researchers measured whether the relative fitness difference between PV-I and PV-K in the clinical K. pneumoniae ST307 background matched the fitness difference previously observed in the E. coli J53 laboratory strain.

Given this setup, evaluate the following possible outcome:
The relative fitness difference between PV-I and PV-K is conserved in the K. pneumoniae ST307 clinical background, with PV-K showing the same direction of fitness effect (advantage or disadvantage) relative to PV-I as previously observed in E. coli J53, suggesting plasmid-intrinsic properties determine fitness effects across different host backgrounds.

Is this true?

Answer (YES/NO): YES